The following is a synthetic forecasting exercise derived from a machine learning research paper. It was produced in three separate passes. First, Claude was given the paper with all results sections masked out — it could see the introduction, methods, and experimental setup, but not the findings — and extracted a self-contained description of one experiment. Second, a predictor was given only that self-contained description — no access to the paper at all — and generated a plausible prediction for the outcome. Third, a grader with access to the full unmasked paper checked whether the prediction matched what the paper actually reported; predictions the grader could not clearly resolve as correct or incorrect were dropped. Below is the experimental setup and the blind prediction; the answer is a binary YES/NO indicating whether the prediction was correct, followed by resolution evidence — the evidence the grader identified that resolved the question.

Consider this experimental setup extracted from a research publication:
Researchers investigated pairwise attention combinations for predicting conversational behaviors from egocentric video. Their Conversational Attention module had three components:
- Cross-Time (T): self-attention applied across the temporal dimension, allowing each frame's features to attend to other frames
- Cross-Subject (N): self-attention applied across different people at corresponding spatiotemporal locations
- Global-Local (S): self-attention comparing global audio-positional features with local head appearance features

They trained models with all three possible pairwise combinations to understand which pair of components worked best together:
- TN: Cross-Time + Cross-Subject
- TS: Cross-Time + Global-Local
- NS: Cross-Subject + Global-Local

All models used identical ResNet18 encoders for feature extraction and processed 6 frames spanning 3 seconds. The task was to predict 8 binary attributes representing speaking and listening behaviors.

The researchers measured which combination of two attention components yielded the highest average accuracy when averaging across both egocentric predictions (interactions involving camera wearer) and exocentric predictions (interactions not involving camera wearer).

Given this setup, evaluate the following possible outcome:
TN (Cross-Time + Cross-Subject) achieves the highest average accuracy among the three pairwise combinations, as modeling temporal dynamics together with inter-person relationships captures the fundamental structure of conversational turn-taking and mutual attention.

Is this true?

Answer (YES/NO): YES